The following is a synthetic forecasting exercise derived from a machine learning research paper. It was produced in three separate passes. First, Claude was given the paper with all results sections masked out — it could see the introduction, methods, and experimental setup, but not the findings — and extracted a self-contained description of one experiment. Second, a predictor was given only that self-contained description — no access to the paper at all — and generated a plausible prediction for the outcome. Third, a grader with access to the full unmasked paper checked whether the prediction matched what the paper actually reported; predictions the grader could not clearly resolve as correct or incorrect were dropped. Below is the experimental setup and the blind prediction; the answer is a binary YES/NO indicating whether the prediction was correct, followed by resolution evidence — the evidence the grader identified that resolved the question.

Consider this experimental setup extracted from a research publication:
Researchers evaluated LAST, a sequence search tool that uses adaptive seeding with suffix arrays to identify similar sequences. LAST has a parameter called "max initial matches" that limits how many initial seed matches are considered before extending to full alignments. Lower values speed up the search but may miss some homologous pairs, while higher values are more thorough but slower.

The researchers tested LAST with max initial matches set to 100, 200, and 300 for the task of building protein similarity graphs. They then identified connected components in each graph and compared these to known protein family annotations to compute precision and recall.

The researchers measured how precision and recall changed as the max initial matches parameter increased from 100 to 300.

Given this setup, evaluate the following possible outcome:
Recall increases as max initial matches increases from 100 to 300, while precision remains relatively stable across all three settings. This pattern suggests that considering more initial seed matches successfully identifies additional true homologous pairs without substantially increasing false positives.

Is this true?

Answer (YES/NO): YES